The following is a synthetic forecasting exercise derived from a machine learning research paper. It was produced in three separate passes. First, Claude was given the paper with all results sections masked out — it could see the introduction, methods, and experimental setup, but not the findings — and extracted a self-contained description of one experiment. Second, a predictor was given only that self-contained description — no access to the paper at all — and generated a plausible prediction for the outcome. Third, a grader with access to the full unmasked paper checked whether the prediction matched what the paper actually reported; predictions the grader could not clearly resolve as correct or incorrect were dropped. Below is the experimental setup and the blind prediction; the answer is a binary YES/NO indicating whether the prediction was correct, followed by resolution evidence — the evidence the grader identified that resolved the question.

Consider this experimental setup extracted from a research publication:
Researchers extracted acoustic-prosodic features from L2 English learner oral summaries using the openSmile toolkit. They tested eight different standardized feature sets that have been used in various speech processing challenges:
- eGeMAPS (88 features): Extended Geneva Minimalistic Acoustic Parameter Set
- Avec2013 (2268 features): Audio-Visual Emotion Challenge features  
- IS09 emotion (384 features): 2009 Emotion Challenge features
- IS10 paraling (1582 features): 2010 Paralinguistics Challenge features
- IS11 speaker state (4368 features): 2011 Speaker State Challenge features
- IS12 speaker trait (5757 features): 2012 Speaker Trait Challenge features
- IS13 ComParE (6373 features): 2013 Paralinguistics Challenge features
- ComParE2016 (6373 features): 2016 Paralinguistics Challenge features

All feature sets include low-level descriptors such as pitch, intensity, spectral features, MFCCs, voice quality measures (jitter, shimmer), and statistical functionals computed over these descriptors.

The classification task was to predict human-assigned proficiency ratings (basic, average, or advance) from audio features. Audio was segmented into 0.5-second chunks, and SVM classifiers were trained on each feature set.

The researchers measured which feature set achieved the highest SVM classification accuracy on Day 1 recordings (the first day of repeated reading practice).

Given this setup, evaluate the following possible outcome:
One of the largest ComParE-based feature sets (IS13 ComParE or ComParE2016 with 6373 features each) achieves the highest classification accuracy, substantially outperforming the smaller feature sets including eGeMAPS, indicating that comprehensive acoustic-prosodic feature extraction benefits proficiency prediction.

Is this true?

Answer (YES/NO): NO